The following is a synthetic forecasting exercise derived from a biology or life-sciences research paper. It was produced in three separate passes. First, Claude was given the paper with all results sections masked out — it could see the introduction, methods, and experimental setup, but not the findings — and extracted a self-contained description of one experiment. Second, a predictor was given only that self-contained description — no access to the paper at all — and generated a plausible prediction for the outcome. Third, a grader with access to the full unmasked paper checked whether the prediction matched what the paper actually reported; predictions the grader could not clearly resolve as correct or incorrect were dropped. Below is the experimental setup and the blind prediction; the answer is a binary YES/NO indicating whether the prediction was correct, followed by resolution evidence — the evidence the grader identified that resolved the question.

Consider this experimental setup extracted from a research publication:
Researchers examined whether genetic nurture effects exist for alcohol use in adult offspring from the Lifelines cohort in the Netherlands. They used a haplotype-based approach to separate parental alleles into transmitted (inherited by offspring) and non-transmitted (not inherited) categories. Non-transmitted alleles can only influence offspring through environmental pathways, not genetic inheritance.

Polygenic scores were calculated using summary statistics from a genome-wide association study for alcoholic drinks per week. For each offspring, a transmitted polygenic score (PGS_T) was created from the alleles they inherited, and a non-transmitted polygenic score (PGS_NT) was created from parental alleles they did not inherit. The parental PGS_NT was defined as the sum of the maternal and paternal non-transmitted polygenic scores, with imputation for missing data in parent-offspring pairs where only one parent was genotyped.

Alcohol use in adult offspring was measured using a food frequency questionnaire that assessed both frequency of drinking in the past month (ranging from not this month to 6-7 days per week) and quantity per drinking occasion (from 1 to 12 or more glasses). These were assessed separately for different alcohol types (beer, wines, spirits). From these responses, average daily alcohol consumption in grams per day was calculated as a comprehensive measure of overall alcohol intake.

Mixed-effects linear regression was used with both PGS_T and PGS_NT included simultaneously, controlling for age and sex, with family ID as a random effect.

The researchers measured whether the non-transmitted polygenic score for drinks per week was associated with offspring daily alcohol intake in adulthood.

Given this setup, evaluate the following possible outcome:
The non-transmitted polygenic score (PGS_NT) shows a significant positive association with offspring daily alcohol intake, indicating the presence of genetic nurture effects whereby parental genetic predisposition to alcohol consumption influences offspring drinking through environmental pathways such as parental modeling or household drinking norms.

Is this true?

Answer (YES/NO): NO